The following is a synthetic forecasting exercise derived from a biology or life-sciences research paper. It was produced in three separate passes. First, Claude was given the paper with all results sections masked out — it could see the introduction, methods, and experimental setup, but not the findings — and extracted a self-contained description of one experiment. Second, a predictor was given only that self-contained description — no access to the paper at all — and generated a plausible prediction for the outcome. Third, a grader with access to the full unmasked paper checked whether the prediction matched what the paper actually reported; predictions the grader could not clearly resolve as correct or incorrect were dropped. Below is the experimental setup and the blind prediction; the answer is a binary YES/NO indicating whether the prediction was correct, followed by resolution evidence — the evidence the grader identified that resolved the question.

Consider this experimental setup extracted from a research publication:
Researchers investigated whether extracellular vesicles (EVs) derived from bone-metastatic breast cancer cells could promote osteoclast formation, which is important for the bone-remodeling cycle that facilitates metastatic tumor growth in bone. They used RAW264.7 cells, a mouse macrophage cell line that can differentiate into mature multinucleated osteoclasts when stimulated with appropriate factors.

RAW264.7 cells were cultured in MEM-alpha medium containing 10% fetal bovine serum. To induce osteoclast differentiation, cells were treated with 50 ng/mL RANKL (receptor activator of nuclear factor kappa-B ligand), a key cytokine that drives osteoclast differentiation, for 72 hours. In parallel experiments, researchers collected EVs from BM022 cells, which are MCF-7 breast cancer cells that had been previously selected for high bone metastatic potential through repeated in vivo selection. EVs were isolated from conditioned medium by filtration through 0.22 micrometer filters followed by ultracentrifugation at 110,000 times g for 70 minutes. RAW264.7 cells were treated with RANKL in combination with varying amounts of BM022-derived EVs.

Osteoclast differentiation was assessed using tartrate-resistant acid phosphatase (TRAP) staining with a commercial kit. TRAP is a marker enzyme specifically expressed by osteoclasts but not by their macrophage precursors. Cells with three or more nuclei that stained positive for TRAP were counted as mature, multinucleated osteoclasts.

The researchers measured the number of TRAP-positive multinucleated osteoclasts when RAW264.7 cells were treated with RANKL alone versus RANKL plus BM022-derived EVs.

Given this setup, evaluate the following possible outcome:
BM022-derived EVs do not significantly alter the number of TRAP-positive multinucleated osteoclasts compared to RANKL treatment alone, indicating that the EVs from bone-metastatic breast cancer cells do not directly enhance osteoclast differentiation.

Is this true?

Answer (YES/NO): NO